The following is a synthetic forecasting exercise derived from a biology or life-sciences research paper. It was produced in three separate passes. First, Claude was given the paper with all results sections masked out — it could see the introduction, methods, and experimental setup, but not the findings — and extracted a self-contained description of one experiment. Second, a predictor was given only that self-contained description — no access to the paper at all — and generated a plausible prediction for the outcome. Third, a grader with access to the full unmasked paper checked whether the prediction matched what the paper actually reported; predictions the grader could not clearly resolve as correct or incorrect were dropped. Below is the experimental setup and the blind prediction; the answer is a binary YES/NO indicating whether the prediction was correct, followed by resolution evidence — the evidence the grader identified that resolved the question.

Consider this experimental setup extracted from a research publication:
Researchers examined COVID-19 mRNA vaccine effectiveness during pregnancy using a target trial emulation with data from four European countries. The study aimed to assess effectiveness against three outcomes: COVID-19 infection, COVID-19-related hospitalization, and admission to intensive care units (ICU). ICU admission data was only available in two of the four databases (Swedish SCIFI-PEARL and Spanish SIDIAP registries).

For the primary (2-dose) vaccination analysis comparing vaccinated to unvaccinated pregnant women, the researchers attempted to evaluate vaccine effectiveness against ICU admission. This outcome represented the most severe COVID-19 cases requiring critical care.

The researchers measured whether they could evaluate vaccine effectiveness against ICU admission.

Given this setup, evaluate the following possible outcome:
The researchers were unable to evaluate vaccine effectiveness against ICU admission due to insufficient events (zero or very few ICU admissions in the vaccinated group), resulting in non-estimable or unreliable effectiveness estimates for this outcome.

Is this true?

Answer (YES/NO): YES